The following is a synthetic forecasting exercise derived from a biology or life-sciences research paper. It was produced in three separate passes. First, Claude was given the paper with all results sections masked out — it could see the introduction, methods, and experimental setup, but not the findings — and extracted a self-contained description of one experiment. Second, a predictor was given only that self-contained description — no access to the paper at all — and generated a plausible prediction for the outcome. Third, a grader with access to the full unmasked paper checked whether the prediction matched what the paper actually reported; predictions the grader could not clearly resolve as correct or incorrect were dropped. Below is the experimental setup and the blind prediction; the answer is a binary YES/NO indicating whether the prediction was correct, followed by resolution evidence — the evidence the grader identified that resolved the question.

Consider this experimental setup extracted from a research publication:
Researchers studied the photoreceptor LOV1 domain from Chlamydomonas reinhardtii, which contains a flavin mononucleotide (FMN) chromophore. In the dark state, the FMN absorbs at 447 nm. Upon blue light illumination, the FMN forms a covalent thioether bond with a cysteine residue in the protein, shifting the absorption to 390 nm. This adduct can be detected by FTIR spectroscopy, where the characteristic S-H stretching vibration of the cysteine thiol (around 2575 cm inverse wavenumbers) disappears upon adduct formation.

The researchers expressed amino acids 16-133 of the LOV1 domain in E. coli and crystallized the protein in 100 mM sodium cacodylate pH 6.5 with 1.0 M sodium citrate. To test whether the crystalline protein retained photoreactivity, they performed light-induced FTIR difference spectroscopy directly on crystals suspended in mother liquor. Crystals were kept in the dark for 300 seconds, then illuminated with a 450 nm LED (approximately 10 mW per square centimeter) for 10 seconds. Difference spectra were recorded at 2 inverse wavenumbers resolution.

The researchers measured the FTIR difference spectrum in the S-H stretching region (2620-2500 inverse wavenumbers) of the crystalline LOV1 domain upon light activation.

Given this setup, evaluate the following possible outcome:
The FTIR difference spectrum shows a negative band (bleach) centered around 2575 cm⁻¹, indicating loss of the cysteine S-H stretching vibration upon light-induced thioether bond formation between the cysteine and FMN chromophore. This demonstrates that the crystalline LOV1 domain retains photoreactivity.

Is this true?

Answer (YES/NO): YES